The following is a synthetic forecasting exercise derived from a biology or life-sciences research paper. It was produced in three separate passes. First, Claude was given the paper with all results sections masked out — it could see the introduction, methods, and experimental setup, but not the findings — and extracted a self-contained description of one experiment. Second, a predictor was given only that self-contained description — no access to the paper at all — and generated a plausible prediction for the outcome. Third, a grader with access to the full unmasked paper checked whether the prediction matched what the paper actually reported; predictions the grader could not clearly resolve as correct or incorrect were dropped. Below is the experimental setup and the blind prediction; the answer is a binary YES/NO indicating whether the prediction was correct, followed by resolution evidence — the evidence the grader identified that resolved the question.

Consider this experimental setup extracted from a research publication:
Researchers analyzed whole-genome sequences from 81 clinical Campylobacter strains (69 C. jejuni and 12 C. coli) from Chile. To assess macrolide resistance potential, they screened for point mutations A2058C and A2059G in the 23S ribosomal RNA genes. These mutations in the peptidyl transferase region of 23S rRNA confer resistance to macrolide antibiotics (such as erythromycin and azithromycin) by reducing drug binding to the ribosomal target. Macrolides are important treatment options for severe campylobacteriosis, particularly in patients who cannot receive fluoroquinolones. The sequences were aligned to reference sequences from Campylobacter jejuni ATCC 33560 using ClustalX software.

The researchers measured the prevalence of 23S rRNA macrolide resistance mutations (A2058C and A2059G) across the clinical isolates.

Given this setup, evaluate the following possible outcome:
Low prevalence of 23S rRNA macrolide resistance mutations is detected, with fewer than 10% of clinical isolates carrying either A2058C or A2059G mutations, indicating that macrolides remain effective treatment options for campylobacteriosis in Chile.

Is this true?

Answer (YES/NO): NO